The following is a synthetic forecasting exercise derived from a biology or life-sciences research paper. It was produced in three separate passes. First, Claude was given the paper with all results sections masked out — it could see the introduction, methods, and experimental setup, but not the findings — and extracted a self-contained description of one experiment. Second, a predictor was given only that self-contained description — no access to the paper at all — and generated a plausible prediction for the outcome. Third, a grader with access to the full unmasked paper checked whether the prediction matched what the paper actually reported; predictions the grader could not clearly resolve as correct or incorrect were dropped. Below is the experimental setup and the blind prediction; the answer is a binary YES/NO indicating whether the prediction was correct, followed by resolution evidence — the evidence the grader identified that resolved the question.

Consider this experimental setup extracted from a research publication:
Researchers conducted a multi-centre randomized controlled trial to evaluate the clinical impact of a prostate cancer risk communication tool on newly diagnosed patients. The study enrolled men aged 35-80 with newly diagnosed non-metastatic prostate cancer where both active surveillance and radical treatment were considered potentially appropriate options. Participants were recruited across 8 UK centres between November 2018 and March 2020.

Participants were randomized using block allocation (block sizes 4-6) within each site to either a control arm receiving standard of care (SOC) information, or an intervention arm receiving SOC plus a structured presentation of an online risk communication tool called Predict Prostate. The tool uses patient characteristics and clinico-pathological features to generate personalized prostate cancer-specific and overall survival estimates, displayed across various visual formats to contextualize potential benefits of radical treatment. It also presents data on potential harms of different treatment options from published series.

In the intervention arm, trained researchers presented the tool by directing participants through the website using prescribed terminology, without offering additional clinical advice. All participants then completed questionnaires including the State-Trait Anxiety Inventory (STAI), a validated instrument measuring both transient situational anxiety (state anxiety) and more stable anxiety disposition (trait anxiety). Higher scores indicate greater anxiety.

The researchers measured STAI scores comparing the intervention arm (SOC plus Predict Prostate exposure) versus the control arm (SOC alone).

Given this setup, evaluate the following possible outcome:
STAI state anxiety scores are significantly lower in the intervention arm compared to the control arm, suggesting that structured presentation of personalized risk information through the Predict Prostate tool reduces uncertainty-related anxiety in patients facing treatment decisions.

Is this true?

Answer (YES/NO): NO